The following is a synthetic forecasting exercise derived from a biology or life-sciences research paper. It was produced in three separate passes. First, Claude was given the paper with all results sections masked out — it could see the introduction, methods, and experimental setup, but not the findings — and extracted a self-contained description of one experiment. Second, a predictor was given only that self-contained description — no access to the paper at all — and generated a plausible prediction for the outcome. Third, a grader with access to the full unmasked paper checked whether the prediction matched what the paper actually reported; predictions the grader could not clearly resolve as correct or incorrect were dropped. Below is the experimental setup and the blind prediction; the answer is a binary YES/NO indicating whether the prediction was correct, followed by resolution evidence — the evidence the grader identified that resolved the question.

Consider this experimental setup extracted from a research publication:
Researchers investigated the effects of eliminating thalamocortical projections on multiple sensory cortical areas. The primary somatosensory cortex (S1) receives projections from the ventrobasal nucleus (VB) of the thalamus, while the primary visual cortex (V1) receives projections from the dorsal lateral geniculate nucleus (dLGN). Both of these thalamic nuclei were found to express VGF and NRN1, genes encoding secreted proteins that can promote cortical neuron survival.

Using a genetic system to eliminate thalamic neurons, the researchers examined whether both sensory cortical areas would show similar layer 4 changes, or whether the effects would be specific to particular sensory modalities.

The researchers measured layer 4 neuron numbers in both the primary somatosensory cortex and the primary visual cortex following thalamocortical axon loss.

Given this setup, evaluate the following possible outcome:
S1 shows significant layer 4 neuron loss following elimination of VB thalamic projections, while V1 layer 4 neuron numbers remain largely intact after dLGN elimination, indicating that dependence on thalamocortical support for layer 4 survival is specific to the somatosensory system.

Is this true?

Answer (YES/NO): NO